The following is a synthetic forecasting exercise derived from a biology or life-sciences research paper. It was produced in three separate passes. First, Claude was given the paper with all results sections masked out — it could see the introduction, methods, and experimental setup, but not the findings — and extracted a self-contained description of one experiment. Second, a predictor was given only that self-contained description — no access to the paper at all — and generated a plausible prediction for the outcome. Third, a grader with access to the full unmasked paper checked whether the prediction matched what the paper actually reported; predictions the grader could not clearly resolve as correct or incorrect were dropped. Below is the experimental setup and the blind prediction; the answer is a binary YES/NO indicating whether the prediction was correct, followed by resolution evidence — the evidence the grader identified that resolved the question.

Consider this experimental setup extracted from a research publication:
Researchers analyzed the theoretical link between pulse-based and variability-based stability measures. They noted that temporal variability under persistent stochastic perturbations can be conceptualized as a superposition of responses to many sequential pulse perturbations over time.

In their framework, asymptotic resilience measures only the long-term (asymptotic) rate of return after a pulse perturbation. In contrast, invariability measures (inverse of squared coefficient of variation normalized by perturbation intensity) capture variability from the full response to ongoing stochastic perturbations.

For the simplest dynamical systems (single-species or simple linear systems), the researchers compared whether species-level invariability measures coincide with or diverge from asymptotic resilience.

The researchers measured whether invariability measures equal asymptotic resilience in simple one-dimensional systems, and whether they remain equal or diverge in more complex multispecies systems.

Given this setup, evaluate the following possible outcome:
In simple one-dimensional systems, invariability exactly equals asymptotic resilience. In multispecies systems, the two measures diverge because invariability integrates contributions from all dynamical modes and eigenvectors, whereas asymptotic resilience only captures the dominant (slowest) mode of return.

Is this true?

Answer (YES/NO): YES